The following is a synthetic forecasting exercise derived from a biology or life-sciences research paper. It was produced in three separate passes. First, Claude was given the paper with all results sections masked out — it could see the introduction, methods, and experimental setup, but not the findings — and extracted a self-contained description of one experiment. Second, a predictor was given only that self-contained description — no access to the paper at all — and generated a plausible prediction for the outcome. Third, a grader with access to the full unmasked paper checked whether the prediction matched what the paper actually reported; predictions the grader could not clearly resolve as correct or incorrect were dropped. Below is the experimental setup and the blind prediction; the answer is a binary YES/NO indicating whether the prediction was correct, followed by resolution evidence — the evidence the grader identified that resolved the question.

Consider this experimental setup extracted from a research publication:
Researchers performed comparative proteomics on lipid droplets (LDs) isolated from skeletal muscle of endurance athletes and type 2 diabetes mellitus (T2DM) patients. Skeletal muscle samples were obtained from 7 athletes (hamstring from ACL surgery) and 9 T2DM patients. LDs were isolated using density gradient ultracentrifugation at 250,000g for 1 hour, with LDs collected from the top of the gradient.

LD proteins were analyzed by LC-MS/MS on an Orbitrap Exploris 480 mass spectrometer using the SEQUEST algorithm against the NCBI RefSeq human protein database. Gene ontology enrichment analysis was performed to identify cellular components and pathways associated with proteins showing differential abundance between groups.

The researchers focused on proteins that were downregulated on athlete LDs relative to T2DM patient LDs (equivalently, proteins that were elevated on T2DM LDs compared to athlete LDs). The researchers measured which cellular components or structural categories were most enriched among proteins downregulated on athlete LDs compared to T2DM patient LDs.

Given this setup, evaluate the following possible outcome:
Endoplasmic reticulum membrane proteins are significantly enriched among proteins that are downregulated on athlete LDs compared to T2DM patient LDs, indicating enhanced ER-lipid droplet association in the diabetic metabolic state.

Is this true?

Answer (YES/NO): NO